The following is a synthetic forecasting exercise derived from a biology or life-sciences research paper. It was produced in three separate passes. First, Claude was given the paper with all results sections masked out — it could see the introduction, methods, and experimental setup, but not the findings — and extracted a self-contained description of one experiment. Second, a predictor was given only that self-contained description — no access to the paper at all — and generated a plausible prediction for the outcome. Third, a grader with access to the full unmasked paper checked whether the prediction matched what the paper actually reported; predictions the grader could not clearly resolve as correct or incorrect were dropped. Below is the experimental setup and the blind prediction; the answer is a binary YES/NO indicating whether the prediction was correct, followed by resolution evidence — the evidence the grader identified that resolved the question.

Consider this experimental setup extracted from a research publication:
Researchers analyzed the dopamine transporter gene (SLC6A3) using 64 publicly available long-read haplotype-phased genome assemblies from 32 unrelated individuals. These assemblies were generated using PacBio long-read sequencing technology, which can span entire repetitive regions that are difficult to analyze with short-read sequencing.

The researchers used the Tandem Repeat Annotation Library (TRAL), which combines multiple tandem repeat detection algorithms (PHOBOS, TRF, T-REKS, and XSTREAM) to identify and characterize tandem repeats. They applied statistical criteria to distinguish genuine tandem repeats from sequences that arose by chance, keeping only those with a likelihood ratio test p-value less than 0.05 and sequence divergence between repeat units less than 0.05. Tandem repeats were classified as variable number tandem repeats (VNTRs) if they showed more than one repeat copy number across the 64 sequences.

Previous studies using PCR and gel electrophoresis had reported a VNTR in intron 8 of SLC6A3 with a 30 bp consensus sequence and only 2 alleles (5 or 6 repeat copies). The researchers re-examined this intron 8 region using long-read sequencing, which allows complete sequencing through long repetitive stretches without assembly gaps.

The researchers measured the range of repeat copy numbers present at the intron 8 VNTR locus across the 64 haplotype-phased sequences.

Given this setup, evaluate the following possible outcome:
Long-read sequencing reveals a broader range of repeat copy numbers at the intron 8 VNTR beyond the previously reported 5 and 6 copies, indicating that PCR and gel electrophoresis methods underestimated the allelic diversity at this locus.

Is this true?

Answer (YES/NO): NO